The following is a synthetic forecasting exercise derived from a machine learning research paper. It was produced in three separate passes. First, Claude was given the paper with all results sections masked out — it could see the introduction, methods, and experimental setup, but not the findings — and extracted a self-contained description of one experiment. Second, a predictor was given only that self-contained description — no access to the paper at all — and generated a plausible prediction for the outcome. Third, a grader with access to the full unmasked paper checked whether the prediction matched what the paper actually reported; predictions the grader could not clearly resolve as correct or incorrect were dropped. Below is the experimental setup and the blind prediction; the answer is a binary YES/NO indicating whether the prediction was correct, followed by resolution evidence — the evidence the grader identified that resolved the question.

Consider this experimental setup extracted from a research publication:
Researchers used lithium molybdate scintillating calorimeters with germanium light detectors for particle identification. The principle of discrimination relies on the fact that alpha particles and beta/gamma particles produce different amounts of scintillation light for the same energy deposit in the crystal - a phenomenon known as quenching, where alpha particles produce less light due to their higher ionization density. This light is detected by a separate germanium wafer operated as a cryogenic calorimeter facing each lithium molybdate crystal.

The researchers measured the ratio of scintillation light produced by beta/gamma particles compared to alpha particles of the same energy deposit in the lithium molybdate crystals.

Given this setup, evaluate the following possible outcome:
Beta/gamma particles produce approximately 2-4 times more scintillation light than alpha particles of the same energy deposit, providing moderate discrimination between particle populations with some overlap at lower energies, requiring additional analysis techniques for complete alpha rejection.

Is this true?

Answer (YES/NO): NO